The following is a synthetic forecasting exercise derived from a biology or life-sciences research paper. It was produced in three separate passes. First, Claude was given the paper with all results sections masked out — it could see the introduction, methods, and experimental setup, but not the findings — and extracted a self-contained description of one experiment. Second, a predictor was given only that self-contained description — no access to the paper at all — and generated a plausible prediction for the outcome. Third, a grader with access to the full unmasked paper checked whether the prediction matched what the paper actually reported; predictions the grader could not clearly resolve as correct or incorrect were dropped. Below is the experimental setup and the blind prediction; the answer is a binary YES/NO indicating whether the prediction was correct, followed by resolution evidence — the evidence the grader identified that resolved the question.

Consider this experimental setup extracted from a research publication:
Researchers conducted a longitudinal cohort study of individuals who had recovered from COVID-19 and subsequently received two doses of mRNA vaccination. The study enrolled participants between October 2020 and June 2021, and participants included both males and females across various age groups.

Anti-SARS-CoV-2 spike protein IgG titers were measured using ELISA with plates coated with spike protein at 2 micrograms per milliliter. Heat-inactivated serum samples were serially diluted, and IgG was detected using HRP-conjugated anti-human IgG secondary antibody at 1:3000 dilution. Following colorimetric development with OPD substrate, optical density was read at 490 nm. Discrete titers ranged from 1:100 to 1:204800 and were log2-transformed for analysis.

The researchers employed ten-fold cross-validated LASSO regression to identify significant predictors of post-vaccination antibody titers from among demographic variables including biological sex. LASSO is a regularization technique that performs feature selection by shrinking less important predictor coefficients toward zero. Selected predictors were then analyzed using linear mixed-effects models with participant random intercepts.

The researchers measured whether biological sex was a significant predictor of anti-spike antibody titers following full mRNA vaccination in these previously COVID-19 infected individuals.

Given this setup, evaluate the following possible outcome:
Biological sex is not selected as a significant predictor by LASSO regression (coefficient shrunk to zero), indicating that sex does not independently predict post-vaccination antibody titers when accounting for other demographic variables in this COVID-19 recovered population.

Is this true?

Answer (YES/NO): YES